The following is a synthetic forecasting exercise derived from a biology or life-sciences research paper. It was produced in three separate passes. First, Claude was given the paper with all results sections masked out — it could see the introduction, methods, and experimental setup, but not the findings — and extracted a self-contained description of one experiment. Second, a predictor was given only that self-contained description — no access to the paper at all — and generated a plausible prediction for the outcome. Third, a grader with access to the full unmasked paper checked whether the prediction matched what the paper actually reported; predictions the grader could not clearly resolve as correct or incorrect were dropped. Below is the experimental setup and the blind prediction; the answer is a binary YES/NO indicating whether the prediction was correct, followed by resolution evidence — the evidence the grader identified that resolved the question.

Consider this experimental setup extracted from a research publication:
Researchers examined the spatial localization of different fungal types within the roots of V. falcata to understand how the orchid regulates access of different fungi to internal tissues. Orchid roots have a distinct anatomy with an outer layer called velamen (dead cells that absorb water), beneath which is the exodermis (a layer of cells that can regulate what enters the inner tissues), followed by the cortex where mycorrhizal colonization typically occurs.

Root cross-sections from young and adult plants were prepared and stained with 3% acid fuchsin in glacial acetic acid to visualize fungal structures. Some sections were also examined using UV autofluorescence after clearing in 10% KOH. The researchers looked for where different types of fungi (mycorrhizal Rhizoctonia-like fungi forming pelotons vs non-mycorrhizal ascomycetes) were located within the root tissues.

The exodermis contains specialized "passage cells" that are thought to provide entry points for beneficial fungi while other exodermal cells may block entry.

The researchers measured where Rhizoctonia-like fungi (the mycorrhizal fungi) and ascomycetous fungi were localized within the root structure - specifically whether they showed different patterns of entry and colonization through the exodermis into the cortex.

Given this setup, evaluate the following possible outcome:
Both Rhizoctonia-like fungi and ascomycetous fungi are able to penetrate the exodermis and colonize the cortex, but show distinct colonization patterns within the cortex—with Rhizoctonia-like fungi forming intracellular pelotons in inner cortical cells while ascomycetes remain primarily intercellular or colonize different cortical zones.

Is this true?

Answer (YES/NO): NO